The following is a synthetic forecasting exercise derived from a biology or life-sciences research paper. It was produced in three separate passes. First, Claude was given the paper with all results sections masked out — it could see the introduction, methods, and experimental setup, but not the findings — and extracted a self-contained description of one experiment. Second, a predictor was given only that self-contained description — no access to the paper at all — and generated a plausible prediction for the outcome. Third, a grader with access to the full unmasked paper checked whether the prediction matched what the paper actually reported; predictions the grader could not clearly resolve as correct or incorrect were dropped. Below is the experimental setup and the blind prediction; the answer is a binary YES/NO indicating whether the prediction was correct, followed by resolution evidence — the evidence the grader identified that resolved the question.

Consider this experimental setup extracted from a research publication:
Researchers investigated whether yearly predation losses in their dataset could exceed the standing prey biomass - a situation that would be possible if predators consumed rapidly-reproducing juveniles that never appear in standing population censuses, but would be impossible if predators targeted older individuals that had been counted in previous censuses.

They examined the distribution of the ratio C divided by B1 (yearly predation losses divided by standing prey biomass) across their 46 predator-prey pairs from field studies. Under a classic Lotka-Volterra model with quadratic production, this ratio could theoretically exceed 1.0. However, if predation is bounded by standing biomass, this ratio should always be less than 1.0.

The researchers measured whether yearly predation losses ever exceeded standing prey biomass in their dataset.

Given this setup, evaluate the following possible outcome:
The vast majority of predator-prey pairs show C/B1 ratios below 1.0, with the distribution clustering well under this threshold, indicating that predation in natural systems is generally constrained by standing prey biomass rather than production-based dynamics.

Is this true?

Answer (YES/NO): YES